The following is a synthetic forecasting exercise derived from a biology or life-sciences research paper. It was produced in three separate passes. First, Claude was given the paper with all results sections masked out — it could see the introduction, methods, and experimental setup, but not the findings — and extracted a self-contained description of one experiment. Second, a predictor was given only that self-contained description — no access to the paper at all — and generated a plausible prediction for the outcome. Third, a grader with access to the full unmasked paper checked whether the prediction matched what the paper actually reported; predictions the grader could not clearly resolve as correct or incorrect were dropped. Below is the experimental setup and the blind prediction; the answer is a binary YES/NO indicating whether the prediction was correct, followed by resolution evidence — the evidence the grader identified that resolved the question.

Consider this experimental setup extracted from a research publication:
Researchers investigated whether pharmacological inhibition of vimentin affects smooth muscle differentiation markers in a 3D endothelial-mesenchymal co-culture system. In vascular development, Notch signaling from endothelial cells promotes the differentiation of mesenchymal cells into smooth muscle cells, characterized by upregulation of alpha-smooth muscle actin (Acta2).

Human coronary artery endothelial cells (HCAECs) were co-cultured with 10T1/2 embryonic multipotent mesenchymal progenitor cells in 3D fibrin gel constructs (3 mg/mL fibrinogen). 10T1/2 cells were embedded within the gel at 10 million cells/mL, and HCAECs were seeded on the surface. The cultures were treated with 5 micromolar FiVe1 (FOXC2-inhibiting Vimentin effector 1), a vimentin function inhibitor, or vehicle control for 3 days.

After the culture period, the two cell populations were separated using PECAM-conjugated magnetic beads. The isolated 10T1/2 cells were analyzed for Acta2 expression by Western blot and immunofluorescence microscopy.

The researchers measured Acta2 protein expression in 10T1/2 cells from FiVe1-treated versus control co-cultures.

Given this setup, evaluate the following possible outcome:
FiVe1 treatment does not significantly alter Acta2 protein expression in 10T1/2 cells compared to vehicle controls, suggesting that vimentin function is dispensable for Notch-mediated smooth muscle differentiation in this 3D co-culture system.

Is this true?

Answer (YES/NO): YES